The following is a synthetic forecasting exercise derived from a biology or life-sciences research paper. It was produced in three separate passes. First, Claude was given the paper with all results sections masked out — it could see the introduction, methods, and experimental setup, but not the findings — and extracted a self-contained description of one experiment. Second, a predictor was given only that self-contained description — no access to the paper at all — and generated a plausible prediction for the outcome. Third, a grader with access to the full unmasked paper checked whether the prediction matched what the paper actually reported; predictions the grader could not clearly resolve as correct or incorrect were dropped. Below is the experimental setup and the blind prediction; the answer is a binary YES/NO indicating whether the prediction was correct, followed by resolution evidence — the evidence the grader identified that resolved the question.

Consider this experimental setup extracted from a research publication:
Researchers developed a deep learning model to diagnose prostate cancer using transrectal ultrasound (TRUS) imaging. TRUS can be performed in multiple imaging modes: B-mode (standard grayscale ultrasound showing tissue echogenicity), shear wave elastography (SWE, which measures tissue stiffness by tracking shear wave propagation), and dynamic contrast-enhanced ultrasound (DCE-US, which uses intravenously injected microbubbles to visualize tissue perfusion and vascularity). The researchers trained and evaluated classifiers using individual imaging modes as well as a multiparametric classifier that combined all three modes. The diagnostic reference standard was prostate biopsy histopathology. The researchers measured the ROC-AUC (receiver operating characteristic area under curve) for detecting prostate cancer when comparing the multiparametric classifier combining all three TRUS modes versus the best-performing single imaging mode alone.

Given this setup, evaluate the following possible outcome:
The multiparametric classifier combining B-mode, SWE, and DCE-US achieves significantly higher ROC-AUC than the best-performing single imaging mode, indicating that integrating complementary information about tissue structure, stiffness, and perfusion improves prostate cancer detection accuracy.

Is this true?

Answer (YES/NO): YES